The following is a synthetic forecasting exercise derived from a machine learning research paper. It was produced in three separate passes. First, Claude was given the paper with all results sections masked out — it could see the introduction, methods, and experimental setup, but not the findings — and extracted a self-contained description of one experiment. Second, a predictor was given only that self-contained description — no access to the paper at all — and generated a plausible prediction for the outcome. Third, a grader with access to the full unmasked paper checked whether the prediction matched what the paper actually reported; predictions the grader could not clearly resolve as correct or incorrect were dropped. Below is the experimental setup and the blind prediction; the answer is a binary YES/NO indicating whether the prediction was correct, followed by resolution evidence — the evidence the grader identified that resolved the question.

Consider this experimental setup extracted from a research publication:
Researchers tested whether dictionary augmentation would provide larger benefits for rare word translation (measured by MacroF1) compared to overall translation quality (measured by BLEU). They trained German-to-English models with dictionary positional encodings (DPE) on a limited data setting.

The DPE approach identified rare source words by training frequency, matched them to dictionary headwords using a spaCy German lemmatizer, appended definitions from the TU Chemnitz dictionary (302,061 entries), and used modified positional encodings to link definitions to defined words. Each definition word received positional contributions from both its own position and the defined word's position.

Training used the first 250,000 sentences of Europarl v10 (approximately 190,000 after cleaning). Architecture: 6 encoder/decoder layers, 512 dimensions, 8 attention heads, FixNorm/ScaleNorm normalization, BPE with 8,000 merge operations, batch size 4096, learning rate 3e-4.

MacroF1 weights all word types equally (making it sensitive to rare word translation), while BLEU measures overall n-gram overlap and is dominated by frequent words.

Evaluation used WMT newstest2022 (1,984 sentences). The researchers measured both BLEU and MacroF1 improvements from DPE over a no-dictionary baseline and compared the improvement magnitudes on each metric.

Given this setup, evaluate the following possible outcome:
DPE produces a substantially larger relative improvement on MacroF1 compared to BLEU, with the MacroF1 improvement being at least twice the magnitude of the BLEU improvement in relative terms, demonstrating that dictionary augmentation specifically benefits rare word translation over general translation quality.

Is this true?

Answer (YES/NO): NO